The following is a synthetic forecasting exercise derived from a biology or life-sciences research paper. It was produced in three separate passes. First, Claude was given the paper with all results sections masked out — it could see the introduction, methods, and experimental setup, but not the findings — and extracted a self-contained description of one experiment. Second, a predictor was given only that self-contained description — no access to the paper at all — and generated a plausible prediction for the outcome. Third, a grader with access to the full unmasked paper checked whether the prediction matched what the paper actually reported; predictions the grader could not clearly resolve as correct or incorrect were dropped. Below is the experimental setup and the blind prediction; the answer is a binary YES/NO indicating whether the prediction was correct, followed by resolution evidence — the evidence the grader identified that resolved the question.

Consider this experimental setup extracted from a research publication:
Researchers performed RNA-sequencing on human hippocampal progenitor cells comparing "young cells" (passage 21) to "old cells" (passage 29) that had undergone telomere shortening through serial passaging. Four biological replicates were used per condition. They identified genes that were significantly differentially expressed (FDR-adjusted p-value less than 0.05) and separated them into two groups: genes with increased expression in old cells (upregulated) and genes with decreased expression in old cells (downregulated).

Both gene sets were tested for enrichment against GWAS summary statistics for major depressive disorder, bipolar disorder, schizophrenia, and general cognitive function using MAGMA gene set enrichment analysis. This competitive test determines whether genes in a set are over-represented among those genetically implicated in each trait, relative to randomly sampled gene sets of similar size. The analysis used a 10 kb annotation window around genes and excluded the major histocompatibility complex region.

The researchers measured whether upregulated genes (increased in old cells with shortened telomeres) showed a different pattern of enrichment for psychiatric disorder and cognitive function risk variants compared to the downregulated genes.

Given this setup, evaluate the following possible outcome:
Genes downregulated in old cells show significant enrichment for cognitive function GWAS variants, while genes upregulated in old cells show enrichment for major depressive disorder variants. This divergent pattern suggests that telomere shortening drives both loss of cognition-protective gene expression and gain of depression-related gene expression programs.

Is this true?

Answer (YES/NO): NO